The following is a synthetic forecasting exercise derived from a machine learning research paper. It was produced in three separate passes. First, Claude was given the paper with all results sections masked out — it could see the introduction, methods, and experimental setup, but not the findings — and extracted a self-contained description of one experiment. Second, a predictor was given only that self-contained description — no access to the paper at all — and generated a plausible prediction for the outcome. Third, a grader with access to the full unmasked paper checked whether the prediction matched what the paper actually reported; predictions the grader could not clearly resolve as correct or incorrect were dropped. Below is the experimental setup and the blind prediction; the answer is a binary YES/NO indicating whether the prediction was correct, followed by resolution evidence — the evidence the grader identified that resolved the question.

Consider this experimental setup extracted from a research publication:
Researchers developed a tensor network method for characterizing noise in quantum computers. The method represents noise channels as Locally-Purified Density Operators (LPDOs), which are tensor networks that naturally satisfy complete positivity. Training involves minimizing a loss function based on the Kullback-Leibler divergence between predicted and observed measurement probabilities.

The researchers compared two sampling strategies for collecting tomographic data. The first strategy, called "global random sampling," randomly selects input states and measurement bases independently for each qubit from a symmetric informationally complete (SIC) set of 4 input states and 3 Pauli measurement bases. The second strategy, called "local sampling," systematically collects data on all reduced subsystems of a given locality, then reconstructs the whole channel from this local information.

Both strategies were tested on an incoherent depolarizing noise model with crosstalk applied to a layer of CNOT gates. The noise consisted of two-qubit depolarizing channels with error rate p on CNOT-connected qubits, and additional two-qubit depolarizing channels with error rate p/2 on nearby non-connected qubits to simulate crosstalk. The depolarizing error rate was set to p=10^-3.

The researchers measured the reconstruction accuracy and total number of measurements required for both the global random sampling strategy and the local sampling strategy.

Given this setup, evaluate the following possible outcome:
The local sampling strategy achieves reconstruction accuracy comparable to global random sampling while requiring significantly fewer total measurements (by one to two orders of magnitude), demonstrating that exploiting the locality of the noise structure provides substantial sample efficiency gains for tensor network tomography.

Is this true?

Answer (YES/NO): NO